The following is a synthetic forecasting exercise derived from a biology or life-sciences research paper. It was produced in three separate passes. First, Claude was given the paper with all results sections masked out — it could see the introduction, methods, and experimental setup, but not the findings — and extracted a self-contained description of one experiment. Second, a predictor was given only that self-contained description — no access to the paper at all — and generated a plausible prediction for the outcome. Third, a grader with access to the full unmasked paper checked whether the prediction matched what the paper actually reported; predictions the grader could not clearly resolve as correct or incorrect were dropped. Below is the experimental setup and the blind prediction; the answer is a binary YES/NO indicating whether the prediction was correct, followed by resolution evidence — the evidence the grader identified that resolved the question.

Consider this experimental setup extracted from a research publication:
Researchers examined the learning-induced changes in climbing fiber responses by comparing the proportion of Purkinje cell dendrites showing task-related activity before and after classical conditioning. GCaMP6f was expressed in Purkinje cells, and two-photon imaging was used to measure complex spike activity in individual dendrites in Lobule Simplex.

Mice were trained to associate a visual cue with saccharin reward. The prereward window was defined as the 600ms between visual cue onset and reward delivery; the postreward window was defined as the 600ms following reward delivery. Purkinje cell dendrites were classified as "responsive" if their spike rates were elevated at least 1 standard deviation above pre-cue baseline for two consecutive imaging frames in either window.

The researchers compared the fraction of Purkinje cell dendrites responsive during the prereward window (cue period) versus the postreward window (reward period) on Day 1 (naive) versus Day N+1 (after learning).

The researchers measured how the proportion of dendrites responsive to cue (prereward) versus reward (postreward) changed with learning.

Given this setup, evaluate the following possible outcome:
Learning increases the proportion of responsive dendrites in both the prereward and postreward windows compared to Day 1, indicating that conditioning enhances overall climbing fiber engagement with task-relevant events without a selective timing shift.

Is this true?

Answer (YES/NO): NO